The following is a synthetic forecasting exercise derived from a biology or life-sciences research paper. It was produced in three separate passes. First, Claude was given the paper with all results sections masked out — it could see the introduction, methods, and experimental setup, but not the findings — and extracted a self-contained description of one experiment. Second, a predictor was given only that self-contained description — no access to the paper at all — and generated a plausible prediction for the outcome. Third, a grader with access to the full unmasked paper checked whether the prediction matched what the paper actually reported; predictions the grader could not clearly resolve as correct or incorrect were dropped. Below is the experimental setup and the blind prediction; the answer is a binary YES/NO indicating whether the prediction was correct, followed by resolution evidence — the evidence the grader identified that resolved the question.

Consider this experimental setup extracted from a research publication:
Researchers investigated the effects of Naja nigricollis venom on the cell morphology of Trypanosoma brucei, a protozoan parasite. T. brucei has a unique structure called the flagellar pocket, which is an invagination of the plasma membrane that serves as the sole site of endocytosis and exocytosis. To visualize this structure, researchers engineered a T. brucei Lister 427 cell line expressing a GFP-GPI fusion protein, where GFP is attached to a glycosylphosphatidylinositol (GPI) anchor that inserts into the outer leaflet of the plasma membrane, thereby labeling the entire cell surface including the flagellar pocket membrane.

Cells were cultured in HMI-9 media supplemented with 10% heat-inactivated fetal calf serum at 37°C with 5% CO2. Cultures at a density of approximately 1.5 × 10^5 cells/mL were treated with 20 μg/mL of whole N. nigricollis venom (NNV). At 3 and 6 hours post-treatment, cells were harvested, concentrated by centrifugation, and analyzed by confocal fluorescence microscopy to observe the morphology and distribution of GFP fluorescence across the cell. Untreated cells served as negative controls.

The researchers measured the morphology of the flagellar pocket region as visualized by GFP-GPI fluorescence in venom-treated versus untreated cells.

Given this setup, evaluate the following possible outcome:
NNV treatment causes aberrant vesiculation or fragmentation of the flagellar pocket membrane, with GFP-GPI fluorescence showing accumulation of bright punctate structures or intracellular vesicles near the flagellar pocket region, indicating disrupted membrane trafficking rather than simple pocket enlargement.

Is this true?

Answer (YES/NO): NO